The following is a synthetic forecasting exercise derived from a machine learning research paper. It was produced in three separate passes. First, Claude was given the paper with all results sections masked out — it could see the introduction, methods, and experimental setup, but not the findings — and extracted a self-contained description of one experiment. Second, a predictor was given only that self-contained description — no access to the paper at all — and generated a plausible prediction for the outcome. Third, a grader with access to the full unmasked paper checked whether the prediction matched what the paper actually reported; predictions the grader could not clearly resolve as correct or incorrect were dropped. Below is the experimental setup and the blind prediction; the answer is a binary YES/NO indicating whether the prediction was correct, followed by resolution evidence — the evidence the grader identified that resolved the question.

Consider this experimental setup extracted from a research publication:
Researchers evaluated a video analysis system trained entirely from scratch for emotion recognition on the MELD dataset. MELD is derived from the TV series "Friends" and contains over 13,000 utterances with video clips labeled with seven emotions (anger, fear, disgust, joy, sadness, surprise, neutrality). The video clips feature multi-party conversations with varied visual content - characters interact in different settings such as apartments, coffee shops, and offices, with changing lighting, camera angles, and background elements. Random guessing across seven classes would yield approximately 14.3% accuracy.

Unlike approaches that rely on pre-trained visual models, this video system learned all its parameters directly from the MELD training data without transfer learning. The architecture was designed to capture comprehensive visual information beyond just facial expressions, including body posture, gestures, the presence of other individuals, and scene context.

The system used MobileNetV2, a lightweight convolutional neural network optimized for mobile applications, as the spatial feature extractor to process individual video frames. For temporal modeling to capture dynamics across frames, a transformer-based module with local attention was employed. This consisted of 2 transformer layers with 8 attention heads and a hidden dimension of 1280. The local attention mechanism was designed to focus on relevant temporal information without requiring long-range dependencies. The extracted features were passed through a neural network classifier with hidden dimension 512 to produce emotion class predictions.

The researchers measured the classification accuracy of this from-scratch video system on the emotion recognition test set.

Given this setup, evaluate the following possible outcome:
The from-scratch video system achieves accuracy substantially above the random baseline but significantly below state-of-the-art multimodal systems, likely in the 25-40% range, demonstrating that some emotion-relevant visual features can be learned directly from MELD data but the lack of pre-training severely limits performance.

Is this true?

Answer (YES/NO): YES